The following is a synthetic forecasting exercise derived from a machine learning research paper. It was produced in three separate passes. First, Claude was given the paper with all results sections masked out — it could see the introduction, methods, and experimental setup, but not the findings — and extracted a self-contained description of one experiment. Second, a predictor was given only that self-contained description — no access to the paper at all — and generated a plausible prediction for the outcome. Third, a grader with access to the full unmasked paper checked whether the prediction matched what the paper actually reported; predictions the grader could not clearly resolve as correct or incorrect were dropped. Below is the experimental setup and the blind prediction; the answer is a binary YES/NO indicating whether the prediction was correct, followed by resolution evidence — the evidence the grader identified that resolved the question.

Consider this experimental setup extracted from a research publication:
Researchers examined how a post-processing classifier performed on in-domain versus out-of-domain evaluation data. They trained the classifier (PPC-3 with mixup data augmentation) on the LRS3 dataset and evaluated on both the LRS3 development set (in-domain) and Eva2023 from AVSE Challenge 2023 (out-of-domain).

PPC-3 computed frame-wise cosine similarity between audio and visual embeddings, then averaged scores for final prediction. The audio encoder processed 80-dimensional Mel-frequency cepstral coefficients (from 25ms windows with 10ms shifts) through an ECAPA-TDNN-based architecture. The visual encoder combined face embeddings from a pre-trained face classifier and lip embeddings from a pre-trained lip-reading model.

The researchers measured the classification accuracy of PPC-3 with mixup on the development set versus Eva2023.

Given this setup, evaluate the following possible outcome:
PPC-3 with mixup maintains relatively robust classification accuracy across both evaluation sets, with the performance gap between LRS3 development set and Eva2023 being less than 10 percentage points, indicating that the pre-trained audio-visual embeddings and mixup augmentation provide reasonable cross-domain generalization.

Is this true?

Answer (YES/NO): YES